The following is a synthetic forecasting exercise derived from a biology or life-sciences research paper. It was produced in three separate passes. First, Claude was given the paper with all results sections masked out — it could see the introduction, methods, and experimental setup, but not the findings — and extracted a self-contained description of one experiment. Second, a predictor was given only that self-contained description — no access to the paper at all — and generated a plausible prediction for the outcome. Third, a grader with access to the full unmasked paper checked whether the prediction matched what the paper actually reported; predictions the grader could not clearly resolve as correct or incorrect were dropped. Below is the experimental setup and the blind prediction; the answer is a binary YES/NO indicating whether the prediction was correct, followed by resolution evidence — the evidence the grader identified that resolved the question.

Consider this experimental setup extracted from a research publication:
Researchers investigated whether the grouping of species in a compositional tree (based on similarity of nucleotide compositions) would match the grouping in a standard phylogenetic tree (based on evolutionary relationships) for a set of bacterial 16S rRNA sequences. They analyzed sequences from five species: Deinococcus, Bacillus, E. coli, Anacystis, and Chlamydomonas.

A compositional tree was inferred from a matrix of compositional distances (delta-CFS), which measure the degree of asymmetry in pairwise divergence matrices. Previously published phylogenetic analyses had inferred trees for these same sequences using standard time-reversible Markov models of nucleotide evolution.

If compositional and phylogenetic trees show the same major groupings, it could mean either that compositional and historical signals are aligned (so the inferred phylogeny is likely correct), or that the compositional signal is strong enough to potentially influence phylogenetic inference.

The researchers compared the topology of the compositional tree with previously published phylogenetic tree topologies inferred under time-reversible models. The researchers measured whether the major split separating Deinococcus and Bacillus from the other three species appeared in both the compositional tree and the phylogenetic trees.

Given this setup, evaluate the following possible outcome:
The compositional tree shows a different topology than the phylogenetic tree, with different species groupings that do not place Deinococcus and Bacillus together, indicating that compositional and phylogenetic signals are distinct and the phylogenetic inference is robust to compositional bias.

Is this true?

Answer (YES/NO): NO